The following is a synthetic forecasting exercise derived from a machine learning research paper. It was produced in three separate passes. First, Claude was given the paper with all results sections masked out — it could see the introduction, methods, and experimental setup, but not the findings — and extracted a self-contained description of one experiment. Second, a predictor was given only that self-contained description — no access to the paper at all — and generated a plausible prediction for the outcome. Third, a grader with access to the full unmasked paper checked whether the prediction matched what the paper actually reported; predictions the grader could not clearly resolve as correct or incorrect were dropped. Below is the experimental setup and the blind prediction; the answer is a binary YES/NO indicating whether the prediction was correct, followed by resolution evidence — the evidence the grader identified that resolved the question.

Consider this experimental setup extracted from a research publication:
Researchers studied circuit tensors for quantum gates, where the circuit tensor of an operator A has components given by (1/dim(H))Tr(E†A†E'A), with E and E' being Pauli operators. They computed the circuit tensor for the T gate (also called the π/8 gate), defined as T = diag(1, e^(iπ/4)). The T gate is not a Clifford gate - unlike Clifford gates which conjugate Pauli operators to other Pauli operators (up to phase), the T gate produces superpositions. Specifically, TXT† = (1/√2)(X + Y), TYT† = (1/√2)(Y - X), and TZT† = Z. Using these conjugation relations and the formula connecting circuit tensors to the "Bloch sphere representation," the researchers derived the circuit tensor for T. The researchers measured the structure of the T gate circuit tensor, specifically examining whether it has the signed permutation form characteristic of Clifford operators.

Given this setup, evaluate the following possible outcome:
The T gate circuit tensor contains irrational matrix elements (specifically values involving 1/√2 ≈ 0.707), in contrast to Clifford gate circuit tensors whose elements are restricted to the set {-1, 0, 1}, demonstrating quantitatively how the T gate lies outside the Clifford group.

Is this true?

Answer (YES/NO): YES